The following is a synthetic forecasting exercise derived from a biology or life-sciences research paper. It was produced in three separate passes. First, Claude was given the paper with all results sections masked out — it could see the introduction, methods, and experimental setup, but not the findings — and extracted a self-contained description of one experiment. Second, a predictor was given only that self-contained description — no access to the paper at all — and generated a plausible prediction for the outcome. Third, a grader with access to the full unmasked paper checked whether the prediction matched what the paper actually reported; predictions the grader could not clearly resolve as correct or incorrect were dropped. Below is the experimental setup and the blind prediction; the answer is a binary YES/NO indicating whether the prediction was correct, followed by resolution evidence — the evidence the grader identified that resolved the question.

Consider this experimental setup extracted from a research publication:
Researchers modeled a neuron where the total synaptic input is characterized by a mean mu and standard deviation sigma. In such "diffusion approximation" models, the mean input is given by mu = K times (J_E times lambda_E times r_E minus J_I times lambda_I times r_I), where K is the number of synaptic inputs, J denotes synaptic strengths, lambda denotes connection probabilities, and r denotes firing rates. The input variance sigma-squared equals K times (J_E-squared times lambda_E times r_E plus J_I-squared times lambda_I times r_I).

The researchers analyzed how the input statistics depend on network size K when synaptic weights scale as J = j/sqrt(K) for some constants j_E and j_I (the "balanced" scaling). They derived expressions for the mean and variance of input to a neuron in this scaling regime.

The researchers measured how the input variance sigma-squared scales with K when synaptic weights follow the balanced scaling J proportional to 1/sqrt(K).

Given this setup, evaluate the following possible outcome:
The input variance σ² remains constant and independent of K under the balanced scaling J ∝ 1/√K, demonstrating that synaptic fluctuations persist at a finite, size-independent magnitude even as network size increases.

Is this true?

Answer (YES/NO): YES